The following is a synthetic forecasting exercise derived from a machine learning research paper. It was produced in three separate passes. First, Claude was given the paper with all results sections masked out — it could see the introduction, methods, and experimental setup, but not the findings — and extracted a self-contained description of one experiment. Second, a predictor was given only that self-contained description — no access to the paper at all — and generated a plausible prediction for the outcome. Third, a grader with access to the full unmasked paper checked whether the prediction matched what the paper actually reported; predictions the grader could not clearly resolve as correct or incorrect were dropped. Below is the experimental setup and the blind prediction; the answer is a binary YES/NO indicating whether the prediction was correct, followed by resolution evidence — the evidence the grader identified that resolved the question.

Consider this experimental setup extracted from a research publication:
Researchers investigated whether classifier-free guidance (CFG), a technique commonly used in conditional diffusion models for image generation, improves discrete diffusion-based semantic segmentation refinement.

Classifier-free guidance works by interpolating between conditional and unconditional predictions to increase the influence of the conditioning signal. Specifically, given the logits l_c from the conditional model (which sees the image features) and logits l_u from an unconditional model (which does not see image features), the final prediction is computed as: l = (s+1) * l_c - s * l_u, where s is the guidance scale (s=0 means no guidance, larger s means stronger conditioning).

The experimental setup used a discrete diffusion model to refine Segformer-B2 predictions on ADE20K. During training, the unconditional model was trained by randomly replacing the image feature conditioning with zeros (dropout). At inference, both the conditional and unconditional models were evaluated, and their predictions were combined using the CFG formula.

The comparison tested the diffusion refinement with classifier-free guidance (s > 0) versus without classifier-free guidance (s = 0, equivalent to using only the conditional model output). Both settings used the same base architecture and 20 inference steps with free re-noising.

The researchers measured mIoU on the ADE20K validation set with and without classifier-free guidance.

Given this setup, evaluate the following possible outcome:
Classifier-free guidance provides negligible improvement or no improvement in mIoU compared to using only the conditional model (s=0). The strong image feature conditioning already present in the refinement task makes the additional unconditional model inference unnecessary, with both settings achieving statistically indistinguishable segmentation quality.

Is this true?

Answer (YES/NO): NO